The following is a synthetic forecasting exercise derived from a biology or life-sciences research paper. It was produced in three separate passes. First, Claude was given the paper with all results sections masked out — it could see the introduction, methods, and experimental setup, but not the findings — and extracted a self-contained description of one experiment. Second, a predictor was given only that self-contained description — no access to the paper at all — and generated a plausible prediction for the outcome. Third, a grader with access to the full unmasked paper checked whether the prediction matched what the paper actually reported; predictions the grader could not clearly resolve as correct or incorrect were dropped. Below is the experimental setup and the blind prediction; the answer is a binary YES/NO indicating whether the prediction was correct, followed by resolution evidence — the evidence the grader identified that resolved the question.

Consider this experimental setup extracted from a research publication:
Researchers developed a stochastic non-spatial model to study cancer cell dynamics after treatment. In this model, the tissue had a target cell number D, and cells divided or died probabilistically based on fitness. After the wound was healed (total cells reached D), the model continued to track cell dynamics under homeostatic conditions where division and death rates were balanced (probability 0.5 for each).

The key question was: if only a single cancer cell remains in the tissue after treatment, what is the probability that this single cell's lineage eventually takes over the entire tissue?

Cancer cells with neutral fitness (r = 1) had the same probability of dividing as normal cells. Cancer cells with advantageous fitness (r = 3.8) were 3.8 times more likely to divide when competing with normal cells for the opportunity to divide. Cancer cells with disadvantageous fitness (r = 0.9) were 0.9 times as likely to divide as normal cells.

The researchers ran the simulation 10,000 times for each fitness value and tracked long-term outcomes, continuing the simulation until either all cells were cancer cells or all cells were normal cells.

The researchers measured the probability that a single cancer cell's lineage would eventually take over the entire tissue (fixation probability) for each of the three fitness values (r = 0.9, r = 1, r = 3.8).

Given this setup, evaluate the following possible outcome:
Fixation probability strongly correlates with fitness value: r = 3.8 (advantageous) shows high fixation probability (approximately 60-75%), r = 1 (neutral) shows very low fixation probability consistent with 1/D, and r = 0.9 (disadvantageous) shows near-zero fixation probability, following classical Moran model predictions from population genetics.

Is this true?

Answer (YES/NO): NO